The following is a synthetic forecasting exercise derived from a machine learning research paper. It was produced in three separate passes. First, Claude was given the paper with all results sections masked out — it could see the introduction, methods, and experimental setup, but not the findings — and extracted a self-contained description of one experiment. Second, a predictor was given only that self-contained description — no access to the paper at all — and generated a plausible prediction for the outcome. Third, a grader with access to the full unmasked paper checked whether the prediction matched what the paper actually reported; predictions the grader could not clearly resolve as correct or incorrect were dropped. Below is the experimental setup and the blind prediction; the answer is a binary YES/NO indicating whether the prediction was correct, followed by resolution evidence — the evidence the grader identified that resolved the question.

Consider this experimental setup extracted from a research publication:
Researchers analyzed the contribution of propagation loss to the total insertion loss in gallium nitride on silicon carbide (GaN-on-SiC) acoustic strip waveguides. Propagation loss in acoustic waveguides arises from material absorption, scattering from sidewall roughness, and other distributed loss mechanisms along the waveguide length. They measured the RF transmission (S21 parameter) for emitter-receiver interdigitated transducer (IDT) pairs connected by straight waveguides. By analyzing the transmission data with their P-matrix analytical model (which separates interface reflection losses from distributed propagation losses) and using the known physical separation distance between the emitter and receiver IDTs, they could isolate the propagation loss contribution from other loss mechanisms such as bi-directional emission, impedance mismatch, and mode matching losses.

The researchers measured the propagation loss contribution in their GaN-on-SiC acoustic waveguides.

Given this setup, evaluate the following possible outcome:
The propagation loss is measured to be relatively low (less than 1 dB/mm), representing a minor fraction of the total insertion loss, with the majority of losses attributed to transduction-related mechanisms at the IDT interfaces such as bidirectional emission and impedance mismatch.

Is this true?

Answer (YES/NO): NO